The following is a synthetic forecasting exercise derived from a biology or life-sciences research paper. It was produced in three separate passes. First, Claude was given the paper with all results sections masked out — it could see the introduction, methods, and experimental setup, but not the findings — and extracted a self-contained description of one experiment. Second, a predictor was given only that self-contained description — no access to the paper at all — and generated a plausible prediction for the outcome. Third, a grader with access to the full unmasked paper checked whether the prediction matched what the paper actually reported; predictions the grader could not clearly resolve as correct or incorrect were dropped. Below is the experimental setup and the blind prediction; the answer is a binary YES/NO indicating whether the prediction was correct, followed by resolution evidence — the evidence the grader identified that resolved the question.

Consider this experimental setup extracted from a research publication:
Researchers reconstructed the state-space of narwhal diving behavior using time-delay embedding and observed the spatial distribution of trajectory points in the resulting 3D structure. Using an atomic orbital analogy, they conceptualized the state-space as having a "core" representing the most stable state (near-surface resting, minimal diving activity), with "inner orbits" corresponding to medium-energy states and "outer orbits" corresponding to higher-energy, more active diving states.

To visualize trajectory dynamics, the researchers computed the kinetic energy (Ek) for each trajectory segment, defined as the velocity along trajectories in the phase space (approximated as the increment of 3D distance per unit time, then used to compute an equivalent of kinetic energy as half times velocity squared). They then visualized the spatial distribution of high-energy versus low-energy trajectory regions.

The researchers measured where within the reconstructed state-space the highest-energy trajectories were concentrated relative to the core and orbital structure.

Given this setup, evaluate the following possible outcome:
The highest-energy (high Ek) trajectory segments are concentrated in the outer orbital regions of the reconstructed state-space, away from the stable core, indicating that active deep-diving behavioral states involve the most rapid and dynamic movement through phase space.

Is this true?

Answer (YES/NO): YES